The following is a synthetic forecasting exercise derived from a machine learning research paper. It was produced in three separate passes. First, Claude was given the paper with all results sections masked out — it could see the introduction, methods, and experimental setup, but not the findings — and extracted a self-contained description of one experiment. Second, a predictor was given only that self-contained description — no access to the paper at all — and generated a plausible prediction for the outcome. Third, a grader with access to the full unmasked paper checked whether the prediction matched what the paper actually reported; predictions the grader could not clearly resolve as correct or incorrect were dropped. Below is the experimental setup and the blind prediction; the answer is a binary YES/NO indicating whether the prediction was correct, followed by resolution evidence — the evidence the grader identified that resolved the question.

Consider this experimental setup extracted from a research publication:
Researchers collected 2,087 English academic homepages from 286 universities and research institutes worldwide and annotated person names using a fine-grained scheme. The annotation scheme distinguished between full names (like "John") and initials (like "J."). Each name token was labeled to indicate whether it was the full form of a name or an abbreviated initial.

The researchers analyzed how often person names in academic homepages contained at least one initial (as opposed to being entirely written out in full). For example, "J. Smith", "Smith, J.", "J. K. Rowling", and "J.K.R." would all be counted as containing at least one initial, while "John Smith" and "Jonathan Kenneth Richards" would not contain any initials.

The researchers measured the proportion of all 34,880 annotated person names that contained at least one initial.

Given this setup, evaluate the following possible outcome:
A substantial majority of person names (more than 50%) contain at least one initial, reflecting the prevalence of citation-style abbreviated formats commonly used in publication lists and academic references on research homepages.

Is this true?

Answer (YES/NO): YES